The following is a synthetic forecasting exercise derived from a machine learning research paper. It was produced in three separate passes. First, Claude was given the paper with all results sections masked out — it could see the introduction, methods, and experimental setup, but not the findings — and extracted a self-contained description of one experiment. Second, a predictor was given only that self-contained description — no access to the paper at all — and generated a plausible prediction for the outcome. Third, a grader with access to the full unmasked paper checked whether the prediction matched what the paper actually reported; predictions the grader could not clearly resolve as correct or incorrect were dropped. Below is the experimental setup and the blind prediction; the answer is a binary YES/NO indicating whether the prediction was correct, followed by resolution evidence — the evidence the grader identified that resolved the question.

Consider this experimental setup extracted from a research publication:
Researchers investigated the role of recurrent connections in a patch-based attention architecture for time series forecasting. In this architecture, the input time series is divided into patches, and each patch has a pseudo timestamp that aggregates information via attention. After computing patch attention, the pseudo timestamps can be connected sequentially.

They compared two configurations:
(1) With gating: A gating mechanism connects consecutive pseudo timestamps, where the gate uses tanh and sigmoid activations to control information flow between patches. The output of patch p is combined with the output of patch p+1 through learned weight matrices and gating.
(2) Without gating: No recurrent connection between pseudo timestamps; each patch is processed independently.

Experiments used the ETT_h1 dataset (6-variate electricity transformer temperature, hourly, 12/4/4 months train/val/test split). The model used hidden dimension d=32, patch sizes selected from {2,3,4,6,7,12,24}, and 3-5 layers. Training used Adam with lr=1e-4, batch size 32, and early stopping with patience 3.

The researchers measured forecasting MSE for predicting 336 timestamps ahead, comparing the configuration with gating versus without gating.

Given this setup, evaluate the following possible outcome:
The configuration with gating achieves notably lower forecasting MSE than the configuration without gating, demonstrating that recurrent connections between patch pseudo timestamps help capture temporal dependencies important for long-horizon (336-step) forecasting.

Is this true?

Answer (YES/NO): NO